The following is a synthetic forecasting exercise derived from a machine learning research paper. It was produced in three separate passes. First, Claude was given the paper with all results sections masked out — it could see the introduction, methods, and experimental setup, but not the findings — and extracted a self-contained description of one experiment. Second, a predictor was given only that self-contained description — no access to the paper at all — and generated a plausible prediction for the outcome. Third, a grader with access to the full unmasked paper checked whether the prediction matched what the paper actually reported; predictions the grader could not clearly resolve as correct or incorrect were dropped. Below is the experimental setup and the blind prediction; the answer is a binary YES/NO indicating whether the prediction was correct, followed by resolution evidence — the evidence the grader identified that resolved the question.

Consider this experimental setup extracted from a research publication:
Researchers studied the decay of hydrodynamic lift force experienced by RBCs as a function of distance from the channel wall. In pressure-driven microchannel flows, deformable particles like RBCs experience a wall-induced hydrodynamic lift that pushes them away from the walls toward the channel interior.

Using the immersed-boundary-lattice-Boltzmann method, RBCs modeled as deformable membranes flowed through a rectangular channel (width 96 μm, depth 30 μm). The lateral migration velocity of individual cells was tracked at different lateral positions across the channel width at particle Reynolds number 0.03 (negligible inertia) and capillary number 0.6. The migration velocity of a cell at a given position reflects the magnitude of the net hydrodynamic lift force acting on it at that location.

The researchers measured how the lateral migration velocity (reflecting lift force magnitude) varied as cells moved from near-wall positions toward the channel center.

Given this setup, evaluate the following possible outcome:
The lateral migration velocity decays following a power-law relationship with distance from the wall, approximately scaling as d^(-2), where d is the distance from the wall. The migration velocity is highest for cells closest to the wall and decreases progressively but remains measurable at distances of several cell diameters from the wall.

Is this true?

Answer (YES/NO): NO